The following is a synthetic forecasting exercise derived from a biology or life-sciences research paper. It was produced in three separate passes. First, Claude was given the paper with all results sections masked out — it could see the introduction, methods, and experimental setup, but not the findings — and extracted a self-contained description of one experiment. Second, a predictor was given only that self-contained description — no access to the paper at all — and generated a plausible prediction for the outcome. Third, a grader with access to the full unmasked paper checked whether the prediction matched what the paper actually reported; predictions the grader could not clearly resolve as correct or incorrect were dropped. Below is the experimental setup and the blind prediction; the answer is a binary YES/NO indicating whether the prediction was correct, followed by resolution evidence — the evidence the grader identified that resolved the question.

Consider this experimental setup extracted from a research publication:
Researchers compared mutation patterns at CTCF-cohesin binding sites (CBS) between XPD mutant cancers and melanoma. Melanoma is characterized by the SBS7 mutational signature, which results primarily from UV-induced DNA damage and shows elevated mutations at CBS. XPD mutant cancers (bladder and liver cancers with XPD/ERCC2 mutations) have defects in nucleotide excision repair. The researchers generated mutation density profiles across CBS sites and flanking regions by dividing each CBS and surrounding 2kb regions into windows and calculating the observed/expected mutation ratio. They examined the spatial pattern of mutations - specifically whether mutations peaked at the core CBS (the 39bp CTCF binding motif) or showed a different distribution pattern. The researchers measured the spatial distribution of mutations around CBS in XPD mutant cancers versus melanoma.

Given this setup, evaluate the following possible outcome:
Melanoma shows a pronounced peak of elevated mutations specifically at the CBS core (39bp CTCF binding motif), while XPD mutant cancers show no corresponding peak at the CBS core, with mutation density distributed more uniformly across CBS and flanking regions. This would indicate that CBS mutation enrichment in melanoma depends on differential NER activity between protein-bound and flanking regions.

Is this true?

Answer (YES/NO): NO